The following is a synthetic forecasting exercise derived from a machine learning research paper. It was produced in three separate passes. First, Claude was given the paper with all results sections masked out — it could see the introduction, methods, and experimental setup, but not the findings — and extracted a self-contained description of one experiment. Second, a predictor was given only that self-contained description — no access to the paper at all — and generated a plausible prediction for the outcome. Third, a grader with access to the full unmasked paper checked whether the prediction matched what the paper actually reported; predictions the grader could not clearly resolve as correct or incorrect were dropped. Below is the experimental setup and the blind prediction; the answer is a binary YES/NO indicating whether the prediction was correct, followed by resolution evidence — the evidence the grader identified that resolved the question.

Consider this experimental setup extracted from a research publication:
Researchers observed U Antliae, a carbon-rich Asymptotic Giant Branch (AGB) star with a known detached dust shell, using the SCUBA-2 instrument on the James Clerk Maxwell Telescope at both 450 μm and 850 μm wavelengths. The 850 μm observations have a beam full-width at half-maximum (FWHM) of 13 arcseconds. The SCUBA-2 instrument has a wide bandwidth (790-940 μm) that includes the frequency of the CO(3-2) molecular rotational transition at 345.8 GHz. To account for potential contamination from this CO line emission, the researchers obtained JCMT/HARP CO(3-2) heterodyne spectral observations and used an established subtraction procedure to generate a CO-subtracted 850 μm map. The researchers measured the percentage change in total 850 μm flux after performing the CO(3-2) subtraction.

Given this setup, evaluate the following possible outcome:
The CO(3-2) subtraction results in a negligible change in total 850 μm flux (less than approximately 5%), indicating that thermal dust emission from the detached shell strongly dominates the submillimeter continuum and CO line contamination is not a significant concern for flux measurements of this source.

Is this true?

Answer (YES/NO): NO